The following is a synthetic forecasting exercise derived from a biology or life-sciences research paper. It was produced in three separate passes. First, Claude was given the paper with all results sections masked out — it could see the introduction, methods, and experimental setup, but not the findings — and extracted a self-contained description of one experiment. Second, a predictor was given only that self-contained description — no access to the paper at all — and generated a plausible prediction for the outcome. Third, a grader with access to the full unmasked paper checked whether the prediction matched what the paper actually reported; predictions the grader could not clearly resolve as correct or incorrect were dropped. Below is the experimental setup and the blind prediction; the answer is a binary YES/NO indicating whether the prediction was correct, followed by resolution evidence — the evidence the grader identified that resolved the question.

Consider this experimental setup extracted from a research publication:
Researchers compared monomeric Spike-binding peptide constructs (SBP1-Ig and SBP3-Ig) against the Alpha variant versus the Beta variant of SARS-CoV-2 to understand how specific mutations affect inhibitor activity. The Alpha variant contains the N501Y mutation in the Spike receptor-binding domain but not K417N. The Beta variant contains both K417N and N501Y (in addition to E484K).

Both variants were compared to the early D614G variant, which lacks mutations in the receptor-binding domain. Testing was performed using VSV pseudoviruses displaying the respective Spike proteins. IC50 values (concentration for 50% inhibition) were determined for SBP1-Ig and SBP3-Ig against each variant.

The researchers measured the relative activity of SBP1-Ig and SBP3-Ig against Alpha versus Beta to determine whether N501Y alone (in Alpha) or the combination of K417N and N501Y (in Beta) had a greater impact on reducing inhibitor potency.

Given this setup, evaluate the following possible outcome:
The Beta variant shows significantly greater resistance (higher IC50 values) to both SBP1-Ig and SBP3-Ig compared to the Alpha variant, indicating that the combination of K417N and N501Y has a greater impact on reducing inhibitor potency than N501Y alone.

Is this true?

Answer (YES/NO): YES